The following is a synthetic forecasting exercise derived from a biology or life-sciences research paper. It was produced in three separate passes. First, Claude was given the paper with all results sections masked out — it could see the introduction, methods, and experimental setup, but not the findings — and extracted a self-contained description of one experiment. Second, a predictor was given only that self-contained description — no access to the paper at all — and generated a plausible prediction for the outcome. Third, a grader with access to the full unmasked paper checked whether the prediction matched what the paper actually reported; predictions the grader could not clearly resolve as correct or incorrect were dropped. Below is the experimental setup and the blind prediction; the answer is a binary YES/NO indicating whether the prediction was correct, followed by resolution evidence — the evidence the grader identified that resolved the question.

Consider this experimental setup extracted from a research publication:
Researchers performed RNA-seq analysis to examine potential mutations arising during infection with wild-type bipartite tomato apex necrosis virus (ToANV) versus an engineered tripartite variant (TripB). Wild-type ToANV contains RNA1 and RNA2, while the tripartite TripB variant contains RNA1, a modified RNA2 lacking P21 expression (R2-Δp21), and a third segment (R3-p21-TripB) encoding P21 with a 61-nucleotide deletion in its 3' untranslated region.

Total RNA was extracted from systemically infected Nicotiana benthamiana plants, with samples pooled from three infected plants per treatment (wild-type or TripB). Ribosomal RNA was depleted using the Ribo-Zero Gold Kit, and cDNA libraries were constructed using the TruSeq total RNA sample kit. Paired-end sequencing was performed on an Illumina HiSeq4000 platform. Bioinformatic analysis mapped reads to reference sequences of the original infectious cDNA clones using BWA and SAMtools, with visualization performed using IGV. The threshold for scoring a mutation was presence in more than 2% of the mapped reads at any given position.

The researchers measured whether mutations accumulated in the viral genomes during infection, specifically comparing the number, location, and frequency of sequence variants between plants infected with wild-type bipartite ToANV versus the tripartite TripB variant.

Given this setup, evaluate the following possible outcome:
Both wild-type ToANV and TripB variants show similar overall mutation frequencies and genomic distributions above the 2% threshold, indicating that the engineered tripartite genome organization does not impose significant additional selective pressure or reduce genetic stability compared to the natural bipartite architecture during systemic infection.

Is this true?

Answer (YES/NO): YES